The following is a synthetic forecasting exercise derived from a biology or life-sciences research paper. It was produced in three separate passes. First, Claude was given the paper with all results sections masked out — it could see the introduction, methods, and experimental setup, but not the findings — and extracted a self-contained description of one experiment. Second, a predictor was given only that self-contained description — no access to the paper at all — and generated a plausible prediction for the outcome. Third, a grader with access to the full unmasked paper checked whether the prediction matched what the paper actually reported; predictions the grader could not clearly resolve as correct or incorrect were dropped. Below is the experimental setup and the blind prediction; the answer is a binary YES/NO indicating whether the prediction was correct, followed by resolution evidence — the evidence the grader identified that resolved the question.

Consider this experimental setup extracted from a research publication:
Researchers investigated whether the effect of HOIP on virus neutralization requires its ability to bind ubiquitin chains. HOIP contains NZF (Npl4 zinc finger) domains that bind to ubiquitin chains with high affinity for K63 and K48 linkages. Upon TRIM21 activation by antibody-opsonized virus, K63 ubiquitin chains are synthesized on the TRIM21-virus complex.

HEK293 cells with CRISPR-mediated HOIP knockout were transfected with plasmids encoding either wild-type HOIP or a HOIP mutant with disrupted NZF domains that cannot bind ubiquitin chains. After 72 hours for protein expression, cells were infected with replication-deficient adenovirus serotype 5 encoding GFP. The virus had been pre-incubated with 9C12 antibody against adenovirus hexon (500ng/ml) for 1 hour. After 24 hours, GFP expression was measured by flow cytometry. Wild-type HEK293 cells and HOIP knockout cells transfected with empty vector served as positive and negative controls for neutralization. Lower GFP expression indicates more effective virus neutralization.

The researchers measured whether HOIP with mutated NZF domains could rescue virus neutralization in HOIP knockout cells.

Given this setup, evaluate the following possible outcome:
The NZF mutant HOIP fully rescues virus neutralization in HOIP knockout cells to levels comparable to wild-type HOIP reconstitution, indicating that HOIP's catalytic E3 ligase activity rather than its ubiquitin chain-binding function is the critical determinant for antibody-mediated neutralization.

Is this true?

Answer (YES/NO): NO